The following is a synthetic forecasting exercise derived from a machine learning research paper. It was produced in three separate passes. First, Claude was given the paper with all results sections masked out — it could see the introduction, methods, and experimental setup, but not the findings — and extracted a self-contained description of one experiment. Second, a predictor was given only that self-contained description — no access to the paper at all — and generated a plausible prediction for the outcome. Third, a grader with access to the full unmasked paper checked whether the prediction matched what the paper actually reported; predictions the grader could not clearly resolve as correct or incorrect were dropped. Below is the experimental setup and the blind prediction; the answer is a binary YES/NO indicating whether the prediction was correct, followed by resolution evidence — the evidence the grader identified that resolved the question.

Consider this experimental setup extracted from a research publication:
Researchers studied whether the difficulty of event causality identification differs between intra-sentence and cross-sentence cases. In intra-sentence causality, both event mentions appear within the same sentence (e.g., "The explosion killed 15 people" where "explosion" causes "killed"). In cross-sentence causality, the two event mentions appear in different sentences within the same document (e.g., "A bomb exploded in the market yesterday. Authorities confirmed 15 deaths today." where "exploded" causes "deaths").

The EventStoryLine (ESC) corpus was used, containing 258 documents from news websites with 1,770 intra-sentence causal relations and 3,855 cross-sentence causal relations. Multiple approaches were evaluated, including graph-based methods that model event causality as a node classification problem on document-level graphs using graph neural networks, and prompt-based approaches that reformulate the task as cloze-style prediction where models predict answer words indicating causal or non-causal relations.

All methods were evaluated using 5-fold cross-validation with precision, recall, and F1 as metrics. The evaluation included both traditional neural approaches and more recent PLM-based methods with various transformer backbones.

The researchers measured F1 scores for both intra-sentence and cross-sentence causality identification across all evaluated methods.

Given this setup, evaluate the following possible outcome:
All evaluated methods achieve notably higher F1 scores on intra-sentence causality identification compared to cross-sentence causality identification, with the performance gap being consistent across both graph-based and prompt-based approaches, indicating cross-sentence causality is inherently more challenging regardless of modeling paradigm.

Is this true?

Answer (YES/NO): YES